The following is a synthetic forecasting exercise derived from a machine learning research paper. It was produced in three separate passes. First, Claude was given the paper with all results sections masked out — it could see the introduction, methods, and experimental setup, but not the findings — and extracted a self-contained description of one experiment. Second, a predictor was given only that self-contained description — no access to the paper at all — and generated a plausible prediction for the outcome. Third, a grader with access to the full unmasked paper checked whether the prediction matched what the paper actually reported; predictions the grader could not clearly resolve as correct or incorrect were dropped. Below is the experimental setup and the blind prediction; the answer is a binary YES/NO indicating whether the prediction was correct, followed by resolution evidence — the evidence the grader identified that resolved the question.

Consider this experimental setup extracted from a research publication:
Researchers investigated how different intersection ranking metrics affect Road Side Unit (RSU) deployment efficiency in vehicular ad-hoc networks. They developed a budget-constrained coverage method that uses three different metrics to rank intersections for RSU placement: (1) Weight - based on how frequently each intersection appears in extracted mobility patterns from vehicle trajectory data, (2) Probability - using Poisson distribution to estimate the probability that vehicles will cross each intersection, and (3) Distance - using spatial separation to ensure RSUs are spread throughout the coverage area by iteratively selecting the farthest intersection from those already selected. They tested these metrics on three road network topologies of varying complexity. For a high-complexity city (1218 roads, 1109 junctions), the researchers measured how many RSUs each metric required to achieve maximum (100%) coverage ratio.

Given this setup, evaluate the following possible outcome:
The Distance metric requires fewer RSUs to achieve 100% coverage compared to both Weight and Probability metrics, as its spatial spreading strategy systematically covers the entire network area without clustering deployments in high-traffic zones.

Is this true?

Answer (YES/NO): YES